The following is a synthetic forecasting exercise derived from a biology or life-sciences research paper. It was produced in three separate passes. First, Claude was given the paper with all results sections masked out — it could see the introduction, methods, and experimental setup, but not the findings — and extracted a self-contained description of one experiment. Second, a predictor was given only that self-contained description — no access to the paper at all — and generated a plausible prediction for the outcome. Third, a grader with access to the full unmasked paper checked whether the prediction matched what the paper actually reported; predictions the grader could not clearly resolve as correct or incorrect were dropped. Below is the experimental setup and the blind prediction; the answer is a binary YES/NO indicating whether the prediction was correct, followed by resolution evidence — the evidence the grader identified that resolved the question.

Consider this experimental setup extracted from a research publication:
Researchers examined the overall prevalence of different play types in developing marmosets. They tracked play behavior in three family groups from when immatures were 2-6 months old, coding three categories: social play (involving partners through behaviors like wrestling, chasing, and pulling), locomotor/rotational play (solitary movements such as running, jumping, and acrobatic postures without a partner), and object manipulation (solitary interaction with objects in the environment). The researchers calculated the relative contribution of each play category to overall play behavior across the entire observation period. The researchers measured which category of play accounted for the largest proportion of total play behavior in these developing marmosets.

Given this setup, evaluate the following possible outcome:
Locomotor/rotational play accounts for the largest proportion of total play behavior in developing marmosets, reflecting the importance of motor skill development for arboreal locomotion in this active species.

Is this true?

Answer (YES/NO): NO